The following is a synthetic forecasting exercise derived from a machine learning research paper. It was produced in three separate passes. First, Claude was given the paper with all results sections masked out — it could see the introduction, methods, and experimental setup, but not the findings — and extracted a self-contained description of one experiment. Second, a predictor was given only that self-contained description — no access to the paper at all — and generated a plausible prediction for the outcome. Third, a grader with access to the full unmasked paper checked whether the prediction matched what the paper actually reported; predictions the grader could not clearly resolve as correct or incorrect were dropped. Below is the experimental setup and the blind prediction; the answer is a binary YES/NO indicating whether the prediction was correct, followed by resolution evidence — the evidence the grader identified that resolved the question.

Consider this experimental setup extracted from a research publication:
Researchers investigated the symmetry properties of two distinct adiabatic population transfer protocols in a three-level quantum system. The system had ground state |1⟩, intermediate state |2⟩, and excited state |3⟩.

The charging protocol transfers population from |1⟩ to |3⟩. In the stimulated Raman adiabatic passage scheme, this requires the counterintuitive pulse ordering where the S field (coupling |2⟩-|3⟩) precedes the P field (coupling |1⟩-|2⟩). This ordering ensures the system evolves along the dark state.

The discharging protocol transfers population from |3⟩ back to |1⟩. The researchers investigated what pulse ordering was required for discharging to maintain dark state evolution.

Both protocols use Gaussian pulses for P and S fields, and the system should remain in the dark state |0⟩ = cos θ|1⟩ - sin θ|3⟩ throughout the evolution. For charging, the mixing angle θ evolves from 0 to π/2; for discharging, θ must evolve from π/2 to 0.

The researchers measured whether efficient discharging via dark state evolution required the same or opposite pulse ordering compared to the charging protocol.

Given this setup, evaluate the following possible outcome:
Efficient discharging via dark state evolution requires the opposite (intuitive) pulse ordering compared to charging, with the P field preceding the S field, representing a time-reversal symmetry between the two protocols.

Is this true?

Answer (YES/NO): YES